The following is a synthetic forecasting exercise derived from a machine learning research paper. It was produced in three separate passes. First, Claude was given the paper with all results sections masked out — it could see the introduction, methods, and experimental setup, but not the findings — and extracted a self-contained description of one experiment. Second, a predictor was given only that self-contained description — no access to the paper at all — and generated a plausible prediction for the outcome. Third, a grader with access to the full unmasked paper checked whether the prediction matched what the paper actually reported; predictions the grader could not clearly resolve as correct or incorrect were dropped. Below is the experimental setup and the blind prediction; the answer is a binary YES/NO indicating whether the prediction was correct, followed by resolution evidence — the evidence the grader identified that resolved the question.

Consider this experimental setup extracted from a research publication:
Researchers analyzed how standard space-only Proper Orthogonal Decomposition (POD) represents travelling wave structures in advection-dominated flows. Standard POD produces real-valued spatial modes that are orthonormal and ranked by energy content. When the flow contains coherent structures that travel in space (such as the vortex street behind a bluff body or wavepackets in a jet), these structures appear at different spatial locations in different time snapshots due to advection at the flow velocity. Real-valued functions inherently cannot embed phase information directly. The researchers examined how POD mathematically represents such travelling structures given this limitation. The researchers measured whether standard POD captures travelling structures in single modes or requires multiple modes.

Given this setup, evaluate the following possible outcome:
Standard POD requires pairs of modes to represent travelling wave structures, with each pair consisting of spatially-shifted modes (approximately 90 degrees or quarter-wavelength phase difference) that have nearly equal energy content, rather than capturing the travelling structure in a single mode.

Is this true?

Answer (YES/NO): YES